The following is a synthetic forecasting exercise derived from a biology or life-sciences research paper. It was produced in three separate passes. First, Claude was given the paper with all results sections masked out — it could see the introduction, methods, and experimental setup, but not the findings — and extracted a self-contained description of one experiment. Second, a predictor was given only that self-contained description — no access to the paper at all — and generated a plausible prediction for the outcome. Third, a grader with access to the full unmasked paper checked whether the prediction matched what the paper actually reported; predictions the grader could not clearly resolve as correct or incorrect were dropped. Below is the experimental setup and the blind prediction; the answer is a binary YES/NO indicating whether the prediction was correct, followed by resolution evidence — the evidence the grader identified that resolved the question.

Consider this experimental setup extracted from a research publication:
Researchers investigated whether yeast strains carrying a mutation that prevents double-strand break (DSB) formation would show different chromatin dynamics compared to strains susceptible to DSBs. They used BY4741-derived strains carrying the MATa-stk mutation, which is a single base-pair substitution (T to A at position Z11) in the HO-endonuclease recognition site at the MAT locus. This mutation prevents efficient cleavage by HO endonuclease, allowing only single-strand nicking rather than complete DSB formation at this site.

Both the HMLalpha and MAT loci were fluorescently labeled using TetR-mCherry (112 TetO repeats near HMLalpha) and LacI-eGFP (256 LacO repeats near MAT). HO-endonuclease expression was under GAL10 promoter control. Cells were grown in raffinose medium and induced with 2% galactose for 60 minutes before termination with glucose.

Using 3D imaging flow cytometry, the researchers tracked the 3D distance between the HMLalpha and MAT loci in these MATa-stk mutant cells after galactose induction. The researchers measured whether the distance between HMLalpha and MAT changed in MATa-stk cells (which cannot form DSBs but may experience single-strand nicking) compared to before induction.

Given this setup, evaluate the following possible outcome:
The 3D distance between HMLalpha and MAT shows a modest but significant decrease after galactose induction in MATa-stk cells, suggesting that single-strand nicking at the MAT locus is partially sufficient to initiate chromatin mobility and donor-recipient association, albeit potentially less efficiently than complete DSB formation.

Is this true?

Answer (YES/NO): YES